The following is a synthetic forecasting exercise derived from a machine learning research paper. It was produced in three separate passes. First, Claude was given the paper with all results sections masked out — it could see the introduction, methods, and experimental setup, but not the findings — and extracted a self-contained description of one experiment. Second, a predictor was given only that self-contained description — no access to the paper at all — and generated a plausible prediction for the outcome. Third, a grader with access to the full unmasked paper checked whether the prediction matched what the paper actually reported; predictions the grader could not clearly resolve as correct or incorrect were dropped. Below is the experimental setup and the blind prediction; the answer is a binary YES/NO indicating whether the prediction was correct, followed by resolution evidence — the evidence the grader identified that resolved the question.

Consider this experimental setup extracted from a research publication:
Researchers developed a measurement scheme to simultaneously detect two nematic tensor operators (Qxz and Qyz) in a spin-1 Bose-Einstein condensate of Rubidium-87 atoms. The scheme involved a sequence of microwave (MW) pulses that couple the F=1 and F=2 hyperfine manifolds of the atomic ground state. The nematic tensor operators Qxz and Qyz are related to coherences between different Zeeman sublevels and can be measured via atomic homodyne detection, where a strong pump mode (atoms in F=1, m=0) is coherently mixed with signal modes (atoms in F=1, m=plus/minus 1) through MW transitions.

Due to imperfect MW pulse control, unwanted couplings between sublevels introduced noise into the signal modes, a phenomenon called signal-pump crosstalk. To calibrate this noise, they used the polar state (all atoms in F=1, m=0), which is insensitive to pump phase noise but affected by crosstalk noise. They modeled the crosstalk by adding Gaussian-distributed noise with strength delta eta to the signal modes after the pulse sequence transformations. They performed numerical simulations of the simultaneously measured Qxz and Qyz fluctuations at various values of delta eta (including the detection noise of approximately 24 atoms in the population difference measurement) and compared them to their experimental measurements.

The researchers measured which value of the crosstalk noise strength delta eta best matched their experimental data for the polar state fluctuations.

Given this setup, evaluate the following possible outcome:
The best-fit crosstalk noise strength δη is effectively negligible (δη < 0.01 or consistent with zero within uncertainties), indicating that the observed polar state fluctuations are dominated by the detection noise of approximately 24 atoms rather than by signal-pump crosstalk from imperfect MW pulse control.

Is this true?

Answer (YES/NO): NO